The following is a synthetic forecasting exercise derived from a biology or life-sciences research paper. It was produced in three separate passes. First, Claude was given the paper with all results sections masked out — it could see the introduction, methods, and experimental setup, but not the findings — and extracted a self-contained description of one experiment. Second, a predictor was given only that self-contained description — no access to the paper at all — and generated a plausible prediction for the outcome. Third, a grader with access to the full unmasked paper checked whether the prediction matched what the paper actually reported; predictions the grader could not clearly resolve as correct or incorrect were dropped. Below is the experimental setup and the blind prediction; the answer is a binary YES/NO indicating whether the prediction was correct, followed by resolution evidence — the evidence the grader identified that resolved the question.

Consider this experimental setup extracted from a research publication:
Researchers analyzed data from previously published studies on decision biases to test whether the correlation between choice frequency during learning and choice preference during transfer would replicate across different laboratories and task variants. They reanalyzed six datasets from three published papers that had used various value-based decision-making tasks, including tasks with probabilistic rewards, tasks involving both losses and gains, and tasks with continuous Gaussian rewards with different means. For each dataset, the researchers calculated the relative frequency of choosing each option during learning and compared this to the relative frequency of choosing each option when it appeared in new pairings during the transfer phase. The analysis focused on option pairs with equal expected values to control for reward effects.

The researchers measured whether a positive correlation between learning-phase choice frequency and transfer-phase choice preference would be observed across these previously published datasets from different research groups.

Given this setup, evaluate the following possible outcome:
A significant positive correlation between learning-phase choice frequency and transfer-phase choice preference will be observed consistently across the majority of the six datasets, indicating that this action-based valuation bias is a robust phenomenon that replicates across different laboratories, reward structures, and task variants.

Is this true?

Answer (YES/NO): YES